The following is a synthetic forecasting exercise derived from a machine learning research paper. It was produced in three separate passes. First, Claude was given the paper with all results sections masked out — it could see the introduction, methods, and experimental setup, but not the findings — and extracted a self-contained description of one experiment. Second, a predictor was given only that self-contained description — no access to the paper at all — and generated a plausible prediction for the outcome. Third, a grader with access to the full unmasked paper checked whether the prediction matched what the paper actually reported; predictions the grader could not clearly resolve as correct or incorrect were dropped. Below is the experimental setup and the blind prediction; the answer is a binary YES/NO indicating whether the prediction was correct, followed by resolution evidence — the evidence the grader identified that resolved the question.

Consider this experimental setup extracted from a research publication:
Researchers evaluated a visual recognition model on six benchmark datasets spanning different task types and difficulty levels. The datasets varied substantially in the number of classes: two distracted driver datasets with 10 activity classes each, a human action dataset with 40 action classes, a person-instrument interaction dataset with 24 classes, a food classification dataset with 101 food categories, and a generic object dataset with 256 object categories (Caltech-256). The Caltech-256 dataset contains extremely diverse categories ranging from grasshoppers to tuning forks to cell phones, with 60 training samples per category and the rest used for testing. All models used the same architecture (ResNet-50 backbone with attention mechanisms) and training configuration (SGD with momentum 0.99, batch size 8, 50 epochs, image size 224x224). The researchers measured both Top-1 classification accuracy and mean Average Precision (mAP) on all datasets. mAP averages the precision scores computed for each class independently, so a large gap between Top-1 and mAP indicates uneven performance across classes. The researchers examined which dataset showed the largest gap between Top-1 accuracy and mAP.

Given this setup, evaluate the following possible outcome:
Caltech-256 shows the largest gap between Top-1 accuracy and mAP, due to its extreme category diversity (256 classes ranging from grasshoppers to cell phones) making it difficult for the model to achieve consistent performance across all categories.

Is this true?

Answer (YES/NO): YES